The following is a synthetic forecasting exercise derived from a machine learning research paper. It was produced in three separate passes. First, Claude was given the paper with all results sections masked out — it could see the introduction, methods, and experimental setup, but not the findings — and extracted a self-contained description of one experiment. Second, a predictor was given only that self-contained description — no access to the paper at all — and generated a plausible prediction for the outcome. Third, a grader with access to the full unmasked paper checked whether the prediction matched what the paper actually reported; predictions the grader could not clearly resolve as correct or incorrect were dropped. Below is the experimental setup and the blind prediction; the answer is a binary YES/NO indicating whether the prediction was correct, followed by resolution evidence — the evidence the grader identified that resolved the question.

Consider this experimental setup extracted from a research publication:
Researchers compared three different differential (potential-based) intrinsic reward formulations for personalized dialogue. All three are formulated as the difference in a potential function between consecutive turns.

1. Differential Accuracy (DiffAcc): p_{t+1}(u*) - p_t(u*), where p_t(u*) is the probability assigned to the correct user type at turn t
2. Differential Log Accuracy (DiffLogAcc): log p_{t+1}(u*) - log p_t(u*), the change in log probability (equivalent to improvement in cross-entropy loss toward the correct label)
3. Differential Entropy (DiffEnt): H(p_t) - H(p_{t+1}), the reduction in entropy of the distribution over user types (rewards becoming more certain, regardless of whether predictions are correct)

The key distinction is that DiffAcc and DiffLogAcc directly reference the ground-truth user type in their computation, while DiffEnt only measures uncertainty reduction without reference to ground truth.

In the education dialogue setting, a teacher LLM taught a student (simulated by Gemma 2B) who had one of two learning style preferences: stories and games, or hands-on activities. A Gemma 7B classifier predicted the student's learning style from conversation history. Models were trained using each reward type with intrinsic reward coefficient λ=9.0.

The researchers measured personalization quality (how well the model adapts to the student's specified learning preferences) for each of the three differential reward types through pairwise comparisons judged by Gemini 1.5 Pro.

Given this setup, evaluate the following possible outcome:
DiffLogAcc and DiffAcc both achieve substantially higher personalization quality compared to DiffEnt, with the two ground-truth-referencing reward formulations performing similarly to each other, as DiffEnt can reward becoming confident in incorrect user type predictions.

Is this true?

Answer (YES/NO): NO